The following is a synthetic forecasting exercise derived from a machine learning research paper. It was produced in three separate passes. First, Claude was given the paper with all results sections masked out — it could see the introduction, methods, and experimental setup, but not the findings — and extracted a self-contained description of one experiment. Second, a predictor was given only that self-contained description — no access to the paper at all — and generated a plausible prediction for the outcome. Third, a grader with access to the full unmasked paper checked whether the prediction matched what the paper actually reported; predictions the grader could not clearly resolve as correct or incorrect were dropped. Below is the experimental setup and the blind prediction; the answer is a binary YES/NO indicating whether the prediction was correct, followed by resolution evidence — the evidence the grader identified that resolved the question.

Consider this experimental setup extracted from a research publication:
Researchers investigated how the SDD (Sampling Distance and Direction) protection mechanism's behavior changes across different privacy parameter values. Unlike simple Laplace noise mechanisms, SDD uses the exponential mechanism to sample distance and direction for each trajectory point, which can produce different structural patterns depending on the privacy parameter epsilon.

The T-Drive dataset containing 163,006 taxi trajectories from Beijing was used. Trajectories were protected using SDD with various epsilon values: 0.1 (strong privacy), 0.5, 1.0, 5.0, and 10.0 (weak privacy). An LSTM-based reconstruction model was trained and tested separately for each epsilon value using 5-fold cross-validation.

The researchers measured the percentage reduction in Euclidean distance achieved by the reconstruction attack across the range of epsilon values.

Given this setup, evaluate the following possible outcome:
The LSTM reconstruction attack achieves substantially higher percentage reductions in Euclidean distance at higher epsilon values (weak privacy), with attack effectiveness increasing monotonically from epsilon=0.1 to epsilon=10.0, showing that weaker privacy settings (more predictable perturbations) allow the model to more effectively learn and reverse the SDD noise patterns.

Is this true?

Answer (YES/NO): NO